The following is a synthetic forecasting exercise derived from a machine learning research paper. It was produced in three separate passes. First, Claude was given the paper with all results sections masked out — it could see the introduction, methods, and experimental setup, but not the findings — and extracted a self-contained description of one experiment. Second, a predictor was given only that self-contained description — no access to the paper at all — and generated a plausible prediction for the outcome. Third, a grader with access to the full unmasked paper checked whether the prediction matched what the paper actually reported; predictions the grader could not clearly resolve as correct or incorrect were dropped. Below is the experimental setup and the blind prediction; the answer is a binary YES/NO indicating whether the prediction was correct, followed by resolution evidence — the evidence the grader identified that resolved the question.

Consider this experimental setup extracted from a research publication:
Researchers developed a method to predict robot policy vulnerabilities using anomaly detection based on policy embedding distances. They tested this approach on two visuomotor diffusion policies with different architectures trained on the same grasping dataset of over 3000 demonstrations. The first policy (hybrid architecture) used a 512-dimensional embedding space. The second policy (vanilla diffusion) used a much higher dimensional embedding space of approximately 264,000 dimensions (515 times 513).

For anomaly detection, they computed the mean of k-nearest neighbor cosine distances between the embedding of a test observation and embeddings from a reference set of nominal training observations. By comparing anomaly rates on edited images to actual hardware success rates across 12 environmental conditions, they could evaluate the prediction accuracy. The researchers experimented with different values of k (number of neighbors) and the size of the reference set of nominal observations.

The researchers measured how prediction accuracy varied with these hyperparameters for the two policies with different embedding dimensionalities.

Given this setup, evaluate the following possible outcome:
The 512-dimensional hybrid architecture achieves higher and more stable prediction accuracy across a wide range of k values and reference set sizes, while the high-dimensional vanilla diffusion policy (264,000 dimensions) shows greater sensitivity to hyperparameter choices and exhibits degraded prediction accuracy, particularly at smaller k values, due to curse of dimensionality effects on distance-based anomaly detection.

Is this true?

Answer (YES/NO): YES